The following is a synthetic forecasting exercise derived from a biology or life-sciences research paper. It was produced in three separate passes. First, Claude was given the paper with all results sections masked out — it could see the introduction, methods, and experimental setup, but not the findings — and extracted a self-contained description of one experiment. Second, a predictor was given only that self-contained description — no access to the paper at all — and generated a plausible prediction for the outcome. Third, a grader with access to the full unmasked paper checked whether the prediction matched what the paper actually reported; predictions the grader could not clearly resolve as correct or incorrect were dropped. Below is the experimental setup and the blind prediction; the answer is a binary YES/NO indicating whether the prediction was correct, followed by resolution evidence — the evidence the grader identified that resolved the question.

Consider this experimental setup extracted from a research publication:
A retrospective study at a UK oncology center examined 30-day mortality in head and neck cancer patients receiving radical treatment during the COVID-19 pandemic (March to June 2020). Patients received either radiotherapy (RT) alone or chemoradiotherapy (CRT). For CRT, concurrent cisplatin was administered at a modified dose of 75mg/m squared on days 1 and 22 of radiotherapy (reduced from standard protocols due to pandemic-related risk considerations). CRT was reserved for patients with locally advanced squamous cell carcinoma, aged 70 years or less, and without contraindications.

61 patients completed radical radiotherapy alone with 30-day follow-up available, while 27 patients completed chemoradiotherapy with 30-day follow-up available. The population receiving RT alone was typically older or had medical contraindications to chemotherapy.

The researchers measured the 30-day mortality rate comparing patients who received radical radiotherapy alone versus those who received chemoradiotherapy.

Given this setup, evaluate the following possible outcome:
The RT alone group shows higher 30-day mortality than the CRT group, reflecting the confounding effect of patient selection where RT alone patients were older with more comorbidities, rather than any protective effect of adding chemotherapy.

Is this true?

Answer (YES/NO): YES